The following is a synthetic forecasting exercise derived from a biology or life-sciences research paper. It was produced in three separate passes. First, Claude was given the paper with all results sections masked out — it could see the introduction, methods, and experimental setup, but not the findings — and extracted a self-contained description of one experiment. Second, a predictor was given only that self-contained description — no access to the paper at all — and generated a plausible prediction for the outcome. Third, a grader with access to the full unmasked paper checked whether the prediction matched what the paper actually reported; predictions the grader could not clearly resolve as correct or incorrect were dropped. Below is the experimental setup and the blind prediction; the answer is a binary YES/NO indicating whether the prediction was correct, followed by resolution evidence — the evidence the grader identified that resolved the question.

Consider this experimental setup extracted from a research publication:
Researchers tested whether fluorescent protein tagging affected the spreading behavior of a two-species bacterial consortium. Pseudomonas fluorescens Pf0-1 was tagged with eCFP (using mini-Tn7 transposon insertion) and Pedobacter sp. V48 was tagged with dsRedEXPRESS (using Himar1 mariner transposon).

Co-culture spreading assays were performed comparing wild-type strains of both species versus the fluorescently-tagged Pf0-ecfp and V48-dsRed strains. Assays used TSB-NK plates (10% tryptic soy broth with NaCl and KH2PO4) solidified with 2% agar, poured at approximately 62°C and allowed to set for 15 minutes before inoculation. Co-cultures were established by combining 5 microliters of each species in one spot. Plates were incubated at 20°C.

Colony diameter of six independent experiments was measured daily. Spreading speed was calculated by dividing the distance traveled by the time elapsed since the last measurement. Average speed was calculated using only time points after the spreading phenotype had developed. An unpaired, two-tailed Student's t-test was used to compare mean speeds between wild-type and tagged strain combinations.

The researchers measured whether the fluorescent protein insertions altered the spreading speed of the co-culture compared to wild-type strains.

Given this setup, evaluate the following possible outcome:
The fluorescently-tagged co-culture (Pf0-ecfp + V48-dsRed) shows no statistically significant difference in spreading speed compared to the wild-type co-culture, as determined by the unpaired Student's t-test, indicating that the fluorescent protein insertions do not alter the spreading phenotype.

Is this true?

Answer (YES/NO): NO